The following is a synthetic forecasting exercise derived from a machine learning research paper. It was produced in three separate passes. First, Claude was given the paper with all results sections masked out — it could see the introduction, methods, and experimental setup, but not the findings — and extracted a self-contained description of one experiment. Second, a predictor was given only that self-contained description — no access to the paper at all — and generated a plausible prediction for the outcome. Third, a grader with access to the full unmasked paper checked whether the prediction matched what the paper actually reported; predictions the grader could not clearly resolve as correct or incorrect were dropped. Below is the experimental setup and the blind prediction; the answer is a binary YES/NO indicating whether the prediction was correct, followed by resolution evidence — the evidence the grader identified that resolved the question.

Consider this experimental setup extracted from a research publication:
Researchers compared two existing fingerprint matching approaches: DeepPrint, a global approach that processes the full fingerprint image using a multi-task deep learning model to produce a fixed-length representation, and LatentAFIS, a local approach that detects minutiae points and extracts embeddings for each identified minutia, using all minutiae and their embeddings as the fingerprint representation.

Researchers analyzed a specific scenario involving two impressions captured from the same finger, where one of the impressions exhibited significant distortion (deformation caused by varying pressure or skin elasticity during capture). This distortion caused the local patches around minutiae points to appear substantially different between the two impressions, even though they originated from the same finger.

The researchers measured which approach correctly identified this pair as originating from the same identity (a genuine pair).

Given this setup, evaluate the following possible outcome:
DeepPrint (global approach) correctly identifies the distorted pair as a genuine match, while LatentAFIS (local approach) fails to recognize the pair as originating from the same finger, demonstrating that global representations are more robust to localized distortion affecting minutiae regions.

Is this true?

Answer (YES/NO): YES